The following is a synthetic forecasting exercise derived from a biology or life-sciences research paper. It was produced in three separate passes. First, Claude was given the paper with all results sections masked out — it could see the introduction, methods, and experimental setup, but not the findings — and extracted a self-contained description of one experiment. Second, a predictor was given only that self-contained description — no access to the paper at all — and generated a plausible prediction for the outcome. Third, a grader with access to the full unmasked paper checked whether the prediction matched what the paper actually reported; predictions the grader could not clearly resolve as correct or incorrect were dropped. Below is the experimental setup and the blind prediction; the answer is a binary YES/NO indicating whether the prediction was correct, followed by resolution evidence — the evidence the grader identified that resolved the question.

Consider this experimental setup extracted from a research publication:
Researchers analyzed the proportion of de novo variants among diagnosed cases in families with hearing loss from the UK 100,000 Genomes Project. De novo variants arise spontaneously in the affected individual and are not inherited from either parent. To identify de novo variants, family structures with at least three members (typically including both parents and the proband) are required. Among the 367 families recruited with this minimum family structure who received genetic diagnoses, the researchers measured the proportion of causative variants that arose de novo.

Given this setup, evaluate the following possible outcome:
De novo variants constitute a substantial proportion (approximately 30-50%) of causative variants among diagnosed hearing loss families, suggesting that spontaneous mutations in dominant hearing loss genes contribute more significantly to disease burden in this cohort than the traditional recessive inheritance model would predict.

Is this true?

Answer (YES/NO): YES